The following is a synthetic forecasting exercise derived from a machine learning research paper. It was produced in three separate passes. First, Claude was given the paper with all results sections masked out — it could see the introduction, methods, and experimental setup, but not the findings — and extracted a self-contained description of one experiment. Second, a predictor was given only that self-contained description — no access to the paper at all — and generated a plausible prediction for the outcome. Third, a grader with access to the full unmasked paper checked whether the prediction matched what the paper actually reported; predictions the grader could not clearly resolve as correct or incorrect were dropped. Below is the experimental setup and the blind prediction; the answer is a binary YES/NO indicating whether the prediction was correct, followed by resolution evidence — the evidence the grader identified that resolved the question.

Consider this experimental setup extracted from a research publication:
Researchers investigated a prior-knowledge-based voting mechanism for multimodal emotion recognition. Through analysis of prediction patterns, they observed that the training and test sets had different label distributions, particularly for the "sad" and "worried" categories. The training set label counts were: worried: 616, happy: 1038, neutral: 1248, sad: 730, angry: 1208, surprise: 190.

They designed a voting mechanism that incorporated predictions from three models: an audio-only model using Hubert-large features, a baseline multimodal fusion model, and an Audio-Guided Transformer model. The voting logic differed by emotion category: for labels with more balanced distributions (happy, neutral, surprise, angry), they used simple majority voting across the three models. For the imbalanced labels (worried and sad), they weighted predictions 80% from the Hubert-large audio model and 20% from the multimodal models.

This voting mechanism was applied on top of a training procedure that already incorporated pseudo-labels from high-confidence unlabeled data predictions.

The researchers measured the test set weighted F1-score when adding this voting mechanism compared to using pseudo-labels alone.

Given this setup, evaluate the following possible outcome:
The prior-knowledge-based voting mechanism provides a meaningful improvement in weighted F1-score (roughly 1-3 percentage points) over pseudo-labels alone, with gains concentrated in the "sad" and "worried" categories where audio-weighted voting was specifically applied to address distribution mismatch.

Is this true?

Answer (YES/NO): NO